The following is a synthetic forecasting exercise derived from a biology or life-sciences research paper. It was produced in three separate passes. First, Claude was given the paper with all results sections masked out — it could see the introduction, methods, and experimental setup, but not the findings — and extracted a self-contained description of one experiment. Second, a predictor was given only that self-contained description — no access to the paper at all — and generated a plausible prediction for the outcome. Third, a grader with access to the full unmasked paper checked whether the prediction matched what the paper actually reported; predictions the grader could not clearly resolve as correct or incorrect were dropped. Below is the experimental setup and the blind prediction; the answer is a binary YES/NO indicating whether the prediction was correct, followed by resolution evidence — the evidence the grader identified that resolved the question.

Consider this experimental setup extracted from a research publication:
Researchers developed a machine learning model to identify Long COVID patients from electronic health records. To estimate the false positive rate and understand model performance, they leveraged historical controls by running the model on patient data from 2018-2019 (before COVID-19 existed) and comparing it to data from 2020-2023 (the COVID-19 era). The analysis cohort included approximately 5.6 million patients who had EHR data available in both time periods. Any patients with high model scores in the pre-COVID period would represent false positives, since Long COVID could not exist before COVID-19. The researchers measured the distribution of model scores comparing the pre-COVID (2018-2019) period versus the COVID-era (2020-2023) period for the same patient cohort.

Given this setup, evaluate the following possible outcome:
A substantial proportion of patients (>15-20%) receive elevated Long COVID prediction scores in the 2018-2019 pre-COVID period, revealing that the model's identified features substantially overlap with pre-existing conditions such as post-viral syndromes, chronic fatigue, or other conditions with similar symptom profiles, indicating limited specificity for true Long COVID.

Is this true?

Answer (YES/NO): NO